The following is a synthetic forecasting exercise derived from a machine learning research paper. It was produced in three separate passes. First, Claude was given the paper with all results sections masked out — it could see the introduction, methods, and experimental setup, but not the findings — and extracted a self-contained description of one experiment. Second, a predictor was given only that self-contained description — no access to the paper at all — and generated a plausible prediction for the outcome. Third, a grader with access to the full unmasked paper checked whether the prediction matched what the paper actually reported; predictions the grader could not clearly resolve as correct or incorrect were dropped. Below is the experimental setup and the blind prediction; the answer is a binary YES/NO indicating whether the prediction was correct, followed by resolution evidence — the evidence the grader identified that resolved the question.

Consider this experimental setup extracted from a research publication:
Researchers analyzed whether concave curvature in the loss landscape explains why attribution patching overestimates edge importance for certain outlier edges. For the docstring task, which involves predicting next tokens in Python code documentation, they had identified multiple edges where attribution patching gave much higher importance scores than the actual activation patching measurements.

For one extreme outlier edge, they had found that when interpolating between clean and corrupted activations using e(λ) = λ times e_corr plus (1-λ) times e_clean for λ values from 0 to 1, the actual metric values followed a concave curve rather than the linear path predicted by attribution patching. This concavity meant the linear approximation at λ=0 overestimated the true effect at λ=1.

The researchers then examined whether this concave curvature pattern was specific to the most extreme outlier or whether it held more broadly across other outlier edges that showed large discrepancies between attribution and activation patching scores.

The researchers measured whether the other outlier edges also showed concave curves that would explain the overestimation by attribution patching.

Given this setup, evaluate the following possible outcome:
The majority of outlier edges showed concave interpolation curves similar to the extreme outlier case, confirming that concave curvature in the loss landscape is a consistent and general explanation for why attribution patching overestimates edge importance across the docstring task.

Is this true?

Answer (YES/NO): YES